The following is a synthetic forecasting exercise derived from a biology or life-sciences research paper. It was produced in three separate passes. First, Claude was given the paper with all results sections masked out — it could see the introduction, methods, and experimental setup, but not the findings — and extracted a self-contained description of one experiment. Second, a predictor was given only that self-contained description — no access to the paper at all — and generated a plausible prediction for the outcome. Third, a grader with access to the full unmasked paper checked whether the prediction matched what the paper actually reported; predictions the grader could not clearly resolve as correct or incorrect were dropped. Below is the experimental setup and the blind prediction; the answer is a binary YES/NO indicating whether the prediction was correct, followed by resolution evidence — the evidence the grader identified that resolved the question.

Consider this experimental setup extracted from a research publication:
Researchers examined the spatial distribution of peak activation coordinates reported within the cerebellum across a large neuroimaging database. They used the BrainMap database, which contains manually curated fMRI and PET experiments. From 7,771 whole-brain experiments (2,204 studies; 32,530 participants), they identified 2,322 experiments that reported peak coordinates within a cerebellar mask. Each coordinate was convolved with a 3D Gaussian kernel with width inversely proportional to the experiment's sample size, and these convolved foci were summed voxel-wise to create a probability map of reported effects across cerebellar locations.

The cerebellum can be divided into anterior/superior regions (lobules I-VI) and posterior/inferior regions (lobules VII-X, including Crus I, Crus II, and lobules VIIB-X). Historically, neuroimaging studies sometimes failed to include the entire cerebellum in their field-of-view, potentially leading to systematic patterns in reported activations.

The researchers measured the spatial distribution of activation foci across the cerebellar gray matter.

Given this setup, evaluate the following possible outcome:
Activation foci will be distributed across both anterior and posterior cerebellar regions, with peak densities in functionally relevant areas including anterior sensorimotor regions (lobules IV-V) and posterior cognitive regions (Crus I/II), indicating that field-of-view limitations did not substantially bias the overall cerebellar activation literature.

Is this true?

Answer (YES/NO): NO